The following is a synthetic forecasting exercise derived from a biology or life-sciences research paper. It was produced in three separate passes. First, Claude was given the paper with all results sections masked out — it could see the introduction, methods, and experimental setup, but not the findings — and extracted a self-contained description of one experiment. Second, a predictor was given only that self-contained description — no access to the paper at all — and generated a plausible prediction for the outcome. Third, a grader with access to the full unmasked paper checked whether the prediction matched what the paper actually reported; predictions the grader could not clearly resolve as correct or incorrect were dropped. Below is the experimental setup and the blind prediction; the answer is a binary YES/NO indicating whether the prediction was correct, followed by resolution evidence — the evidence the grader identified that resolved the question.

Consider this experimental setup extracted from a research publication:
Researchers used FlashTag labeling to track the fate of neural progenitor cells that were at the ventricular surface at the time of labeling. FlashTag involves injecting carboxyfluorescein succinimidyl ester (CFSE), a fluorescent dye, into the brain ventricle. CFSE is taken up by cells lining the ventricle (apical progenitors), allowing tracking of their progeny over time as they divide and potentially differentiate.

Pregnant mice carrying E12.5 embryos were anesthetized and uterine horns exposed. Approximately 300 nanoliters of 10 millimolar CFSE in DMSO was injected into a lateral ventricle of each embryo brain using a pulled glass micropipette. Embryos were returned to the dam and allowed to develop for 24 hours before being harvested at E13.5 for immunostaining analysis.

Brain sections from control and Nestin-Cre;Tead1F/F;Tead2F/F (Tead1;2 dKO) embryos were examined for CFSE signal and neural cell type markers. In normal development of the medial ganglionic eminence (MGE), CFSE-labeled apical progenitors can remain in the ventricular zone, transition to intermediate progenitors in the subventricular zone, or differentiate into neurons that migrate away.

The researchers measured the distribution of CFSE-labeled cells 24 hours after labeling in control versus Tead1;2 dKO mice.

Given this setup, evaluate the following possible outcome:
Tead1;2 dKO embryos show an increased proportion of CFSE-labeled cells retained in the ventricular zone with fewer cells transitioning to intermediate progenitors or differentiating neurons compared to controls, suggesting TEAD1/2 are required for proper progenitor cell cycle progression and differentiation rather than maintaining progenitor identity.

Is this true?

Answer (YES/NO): NO